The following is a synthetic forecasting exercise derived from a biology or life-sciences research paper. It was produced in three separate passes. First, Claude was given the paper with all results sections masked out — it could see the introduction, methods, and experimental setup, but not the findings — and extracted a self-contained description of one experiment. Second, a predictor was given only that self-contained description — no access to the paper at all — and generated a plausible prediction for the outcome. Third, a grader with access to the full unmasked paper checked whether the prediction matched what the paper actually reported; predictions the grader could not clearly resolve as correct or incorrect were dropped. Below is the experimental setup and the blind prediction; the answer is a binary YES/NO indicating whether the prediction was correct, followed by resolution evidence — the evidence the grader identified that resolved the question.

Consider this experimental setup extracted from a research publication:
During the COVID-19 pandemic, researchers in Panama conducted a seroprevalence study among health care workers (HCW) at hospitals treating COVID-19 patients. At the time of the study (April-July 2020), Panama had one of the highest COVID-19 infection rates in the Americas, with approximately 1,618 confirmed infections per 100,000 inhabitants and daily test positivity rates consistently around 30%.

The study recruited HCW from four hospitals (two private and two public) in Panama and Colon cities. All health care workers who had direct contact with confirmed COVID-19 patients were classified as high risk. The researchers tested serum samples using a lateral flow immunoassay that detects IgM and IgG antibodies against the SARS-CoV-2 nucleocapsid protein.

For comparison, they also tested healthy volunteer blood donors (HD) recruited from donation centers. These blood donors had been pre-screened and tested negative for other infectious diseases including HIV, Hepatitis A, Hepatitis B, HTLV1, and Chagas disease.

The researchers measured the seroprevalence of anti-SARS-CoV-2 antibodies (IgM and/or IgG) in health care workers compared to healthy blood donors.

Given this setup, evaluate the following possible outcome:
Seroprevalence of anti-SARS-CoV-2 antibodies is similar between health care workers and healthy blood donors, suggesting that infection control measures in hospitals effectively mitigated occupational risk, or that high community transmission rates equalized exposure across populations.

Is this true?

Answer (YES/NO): YES